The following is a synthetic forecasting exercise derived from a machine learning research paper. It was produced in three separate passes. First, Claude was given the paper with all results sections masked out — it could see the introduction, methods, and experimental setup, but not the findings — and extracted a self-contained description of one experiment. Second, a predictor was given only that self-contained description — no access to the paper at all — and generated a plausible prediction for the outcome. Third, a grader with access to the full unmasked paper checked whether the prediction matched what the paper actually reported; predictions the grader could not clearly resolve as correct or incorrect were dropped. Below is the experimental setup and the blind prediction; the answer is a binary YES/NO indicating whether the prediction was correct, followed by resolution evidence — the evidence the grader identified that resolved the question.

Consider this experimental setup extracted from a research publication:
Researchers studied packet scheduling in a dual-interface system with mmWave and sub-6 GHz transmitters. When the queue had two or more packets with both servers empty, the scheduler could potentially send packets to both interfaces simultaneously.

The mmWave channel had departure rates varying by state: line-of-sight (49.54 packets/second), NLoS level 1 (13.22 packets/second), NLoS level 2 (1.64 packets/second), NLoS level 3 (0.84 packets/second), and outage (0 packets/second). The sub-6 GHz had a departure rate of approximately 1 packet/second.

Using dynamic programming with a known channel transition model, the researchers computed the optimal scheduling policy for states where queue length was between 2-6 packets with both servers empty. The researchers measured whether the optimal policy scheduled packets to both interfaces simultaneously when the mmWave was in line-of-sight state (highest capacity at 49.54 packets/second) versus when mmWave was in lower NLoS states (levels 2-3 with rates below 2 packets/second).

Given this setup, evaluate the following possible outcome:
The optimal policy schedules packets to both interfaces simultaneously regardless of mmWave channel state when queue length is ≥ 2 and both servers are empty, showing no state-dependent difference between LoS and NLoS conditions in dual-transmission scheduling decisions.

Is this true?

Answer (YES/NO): NO